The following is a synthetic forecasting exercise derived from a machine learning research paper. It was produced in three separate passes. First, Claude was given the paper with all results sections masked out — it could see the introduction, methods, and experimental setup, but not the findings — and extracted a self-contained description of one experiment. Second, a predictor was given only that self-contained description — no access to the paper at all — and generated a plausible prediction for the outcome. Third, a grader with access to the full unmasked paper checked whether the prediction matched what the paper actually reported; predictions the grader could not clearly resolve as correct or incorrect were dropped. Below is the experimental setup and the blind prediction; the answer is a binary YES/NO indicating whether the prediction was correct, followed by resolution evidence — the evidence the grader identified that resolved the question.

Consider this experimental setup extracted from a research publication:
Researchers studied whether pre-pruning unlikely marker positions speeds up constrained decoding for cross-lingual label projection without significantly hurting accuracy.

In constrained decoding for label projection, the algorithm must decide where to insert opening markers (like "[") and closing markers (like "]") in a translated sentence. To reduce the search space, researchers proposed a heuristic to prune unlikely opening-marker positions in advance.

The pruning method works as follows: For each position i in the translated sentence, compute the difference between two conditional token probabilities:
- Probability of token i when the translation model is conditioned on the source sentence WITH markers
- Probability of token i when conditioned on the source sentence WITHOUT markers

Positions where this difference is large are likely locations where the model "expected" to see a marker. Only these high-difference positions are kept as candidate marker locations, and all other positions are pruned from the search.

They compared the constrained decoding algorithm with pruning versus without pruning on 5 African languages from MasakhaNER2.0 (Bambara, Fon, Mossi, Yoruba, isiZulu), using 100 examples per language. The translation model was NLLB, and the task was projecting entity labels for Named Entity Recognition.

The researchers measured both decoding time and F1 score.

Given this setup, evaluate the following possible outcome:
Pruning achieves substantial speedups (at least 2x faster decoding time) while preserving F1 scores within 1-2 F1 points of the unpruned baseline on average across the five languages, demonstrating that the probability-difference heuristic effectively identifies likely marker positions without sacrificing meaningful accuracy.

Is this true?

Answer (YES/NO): NO